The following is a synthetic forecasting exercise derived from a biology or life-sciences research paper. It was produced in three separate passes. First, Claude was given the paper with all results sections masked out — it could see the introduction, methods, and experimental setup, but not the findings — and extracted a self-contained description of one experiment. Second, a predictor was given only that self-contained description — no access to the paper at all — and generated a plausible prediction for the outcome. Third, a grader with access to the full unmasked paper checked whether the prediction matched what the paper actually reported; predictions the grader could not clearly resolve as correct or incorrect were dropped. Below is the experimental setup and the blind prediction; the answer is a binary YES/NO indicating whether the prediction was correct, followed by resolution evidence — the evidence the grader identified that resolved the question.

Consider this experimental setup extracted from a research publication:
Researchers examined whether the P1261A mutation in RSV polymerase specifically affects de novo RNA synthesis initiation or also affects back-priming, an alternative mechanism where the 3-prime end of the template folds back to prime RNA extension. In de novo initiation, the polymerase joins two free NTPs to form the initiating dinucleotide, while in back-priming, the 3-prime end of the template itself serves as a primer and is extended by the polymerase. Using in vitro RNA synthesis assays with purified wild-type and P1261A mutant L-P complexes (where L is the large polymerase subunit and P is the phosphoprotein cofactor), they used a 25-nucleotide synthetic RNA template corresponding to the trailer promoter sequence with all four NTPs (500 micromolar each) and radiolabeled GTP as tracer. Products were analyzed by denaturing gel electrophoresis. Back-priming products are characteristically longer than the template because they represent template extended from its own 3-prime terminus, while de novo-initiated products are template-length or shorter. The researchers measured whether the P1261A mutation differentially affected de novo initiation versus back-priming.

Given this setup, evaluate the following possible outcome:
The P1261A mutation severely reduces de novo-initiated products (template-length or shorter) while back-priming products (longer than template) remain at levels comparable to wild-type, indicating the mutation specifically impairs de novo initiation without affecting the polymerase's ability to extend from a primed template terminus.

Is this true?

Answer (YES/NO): YES